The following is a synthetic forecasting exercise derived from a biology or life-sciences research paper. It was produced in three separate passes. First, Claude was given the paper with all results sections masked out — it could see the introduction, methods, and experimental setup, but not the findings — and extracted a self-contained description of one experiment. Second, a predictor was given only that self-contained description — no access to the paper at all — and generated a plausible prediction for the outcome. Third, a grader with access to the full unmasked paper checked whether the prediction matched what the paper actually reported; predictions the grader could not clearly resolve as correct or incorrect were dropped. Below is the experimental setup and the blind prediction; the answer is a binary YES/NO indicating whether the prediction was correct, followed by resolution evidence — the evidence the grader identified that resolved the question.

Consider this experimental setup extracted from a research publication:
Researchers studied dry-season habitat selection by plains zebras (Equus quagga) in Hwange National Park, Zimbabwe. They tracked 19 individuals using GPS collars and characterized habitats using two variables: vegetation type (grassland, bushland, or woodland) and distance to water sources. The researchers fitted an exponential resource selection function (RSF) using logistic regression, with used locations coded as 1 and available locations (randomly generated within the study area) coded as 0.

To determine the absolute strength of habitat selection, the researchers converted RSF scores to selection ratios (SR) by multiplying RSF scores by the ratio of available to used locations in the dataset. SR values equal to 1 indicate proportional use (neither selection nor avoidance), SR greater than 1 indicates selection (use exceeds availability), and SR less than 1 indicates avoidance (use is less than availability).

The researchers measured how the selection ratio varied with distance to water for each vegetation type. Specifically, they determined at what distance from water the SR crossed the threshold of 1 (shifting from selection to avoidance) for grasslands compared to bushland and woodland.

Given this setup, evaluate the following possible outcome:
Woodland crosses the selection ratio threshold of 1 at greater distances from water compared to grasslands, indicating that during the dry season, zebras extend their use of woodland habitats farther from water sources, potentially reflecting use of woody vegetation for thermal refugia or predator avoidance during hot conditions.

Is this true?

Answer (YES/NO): NO